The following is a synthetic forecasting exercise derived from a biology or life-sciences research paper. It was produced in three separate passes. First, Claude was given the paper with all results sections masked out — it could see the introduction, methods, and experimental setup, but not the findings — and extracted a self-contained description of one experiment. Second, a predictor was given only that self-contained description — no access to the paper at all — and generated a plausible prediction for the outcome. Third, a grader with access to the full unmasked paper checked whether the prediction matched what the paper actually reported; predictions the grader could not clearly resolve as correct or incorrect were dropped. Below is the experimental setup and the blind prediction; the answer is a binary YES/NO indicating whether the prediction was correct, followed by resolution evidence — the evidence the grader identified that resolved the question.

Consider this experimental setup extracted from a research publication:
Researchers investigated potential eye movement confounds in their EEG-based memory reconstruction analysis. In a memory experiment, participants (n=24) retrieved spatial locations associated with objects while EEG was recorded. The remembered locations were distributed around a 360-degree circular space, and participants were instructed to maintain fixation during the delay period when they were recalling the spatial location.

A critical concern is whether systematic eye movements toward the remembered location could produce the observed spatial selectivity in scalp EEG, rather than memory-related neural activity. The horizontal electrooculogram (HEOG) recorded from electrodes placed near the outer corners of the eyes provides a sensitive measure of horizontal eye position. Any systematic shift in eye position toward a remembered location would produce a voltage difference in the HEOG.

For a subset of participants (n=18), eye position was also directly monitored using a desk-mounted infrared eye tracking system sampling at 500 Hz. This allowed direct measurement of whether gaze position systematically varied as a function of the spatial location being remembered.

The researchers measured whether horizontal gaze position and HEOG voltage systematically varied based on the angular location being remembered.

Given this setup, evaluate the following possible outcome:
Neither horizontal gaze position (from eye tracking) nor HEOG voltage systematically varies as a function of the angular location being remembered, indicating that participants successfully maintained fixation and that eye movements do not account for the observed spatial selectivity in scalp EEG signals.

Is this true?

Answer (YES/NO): YES